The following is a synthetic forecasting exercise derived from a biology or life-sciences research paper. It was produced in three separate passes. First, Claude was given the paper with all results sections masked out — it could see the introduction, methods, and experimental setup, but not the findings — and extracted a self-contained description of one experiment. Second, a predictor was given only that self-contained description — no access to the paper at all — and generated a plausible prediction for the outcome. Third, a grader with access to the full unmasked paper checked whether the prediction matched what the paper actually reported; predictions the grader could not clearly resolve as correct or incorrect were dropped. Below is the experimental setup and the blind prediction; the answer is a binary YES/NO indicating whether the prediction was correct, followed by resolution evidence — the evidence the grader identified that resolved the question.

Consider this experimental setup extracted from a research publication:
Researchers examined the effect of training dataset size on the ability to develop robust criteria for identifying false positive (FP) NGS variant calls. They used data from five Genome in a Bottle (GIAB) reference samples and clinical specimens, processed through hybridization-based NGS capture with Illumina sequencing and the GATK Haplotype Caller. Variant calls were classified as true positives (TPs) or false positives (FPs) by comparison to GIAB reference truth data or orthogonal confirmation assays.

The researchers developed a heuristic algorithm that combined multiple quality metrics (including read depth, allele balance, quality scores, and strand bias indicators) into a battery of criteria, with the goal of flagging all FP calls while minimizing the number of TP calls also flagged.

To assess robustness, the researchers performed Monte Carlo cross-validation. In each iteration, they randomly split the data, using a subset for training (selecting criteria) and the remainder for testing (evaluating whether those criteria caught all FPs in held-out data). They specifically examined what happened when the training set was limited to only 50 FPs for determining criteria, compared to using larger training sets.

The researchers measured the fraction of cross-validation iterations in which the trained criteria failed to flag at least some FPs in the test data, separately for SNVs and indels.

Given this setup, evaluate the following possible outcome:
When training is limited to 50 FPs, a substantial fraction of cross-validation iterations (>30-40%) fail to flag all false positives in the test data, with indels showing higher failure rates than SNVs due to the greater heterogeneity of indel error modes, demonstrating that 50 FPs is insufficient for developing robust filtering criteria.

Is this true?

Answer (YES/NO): YES